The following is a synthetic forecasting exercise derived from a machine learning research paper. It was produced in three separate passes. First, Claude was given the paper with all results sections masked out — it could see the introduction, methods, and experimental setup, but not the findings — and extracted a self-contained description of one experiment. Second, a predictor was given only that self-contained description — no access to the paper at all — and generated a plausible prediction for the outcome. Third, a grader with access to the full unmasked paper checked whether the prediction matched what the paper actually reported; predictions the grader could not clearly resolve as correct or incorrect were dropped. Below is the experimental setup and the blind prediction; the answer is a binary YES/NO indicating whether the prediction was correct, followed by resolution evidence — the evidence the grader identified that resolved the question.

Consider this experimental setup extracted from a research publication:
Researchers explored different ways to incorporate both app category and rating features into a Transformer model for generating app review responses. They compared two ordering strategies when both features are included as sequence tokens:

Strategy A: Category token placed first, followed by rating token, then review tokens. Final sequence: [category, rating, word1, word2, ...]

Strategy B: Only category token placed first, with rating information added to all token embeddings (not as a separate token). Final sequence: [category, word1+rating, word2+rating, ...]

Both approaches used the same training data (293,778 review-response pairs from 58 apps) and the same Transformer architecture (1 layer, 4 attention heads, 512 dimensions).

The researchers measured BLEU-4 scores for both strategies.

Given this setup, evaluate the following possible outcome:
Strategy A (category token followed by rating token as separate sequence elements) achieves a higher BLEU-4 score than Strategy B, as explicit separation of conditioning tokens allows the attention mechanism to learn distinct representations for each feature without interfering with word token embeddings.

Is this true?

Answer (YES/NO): NO